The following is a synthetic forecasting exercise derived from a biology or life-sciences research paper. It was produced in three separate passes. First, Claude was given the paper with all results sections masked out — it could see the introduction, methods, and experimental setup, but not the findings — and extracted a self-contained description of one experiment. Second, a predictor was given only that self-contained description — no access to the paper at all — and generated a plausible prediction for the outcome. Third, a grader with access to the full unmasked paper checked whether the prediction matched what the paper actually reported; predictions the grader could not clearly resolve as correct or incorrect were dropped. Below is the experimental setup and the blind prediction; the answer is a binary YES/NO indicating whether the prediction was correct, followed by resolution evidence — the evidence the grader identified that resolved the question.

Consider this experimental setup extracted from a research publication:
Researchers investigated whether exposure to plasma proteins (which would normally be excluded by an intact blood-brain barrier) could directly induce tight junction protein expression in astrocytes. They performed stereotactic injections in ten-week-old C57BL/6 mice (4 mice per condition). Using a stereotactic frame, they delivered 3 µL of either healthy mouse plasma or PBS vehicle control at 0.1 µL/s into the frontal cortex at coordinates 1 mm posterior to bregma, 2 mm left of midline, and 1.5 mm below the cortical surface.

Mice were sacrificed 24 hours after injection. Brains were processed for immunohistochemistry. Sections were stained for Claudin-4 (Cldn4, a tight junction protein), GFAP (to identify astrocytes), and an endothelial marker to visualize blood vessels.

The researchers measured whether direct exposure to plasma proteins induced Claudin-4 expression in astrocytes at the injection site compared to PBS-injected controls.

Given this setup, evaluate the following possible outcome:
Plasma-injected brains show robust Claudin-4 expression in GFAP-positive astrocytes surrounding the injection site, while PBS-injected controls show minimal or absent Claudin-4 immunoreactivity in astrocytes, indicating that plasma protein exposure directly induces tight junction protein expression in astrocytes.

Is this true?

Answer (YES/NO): NO